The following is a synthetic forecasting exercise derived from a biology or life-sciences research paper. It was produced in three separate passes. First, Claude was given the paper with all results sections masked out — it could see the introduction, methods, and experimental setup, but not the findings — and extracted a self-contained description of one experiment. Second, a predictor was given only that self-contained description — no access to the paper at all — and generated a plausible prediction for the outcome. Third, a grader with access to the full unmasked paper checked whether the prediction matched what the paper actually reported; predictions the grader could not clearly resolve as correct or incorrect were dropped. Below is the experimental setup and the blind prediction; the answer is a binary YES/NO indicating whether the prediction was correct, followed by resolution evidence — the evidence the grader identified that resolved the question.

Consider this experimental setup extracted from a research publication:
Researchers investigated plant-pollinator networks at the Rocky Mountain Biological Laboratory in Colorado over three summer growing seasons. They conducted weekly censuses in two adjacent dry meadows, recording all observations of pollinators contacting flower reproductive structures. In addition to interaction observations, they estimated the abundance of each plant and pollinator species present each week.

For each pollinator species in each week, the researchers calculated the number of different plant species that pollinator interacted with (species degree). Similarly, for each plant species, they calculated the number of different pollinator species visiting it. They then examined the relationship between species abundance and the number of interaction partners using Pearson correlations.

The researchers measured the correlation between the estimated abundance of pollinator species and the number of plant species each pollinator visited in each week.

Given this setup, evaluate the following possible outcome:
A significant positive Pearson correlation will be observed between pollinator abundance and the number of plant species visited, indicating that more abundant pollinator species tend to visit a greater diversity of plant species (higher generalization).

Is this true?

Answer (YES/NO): YES